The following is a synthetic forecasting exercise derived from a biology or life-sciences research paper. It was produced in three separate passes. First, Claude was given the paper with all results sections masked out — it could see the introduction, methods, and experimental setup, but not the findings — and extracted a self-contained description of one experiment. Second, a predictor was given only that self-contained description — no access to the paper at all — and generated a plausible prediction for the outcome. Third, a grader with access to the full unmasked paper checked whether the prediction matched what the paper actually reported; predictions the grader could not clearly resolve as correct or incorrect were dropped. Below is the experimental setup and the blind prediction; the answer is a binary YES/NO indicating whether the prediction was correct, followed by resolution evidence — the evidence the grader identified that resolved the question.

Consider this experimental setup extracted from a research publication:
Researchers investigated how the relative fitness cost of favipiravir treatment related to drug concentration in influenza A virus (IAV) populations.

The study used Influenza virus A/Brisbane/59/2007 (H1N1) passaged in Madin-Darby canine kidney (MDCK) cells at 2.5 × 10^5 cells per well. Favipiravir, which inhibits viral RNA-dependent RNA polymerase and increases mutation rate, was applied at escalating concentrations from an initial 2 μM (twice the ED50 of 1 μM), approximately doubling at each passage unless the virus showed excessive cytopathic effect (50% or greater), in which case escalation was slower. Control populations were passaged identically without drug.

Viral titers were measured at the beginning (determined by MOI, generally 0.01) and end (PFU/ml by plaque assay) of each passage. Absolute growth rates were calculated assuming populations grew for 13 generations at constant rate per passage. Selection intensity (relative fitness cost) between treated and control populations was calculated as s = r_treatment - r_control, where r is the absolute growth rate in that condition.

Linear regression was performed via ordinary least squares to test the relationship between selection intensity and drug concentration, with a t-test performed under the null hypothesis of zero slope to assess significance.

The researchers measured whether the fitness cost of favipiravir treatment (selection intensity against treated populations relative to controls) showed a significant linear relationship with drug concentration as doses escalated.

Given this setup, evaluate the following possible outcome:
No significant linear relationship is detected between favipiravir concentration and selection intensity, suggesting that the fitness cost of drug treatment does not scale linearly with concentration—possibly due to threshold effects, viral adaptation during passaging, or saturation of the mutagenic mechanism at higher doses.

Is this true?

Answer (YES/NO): NO